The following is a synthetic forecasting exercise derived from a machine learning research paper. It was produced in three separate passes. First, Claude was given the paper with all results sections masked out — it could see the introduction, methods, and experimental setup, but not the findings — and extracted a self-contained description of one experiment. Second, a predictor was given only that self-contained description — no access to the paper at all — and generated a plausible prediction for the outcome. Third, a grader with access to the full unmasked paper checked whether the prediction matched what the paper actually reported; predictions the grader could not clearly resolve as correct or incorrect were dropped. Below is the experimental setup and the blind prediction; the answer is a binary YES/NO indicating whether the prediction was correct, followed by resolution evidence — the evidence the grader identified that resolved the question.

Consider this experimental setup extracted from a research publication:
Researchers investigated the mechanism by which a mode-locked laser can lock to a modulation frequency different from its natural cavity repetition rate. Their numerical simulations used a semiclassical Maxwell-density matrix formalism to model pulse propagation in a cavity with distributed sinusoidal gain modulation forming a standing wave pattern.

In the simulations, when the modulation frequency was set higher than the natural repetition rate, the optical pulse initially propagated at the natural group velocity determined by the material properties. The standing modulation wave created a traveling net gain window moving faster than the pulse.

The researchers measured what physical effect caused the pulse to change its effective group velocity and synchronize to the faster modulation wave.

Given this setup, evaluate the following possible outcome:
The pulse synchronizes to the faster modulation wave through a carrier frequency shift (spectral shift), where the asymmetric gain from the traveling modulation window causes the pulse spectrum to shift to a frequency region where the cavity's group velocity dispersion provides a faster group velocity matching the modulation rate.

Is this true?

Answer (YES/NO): NO